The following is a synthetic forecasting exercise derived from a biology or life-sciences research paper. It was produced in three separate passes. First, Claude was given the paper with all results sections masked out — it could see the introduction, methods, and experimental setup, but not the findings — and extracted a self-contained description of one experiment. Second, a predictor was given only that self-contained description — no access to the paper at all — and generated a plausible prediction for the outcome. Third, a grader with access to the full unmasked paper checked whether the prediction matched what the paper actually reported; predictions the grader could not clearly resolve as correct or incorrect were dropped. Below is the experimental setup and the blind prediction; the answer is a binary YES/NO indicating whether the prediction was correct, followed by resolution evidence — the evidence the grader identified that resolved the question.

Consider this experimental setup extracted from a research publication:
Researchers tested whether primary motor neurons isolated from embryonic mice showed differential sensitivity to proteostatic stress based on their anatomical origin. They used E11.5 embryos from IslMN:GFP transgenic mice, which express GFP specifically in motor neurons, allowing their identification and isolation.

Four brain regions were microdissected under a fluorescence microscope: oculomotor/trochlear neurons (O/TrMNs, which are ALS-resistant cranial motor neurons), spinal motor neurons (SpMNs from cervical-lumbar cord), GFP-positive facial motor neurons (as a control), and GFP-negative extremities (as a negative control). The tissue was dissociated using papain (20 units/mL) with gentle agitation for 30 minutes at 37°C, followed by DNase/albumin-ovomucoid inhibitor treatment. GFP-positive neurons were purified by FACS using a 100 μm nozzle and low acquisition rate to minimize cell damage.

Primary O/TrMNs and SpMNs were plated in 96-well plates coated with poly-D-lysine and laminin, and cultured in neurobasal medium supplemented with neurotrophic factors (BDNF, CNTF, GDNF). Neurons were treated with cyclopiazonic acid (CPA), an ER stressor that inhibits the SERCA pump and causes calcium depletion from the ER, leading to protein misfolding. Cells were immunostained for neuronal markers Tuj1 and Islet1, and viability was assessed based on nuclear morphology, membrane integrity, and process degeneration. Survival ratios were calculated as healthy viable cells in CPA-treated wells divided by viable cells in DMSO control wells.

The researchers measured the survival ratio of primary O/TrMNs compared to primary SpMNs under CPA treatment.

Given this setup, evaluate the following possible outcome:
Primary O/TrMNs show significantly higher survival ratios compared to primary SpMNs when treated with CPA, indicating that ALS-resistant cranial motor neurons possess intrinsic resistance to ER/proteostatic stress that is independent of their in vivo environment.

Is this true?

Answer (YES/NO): YES